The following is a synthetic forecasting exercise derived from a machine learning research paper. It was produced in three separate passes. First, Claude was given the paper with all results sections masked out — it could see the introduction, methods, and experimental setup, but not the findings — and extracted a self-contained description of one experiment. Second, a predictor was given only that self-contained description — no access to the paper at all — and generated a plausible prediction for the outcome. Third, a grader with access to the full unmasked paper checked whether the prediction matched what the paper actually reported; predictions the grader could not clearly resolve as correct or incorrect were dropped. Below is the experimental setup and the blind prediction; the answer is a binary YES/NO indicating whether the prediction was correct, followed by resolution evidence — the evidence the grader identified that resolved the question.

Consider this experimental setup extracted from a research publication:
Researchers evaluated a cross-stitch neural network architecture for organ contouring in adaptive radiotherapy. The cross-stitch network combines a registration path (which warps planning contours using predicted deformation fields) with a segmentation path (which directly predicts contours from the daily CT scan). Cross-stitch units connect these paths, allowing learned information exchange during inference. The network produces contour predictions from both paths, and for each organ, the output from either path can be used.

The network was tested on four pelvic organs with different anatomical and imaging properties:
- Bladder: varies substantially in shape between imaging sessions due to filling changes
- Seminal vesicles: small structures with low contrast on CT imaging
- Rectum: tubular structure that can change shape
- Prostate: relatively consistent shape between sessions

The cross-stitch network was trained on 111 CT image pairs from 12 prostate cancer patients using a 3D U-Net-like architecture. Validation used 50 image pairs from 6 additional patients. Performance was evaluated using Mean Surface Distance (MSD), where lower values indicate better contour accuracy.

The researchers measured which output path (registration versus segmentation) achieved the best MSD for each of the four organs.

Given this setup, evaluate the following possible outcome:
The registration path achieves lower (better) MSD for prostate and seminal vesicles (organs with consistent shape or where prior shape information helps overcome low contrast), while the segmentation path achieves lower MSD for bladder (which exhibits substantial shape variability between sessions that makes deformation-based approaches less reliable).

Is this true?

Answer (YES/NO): NO